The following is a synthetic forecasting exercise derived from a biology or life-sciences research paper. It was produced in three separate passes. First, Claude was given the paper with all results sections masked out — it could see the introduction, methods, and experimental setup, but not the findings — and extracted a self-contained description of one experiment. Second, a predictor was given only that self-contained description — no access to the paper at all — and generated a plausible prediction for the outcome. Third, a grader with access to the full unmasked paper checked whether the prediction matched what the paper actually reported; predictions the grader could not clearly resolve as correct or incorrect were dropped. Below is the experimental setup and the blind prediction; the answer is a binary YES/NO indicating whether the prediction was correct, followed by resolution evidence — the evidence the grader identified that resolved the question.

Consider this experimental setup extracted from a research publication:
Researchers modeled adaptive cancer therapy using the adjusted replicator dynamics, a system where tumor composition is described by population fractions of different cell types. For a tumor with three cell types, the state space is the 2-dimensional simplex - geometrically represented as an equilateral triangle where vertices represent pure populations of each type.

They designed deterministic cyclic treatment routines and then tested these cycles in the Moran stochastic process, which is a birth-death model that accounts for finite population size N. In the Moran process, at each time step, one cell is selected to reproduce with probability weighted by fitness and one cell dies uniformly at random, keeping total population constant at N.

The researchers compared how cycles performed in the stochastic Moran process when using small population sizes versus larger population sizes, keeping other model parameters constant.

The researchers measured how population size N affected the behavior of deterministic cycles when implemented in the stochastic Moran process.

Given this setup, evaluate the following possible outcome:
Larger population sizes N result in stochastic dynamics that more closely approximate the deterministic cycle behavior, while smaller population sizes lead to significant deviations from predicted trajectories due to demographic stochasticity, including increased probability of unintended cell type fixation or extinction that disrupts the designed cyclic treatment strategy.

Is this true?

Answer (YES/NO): YES